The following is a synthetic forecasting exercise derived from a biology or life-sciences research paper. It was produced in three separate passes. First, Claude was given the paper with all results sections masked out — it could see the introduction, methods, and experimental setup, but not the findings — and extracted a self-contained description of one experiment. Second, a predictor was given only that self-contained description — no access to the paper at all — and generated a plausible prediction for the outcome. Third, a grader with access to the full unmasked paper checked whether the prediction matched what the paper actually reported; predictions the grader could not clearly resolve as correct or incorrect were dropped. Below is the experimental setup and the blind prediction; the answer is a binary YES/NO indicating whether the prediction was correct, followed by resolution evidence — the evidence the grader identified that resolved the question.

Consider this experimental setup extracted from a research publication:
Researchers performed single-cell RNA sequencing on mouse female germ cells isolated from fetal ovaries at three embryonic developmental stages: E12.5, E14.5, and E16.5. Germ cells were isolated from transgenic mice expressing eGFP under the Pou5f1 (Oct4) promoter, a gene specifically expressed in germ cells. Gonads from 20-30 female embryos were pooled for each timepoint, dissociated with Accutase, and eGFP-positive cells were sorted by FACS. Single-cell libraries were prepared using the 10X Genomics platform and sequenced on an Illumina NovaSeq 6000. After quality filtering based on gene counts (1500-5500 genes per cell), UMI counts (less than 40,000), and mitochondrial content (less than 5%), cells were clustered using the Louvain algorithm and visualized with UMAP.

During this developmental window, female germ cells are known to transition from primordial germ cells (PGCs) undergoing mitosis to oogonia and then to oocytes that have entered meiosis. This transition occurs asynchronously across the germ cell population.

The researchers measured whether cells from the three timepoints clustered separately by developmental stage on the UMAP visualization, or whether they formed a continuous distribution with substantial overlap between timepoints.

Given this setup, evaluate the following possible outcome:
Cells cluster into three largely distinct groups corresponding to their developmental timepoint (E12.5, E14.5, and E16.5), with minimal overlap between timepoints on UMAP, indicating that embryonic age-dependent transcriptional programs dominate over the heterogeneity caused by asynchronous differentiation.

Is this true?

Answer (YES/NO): NO